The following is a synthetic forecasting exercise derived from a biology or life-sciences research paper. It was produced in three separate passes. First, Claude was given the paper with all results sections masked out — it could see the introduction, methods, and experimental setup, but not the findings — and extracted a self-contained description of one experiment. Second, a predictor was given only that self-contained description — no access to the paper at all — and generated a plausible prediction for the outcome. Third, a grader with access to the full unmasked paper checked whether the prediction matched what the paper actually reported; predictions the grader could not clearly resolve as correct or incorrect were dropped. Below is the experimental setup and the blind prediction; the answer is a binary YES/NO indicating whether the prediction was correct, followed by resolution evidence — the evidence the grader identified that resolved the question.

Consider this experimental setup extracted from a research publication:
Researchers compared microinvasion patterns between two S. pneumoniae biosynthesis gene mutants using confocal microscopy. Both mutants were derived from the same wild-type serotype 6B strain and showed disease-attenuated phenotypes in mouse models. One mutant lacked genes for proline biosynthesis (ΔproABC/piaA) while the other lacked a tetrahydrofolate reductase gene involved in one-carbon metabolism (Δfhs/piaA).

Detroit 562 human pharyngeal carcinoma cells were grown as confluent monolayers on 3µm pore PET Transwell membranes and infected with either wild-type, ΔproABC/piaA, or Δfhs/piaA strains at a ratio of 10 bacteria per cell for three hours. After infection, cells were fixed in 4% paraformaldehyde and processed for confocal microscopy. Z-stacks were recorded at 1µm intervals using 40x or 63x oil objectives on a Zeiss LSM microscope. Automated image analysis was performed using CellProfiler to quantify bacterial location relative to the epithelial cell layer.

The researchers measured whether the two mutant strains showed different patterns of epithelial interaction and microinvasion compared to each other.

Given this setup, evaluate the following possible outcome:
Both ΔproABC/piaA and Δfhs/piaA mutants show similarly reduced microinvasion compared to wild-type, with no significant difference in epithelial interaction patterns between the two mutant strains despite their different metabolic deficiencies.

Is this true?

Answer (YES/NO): NO